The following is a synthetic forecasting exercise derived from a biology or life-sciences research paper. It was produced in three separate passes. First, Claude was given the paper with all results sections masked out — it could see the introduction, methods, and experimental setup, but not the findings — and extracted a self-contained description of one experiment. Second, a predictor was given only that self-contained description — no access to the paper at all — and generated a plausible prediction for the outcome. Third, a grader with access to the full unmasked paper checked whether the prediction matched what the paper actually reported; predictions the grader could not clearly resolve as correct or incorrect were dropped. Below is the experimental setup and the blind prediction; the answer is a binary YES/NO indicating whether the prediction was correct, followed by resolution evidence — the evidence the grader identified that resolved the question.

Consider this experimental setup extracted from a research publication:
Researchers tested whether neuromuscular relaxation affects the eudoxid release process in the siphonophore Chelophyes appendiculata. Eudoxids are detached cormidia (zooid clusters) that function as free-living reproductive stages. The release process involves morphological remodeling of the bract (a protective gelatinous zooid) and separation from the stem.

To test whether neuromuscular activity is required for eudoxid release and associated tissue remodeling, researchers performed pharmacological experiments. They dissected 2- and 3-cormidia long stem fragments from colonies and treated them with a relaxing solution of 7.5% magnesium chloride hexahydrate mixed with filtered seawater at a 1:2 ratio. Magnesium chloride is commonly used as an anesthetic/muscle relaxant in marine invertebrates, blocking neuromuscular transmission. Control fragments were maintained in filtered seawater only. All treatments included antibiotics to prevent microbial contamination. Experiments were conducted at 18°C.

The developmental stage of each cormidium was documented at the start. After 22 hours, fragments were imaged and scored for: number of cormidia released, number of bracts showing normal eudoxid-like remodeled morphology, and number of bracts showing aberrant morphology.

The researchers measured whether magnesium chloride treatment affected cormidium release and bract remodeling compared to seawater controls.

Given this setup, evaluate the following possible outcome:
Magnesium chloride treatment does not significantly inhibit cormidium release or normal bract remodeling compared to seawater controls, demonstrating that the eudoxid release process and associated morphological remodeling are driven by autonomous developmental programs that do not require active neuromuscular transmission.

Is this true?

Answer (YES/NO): NO